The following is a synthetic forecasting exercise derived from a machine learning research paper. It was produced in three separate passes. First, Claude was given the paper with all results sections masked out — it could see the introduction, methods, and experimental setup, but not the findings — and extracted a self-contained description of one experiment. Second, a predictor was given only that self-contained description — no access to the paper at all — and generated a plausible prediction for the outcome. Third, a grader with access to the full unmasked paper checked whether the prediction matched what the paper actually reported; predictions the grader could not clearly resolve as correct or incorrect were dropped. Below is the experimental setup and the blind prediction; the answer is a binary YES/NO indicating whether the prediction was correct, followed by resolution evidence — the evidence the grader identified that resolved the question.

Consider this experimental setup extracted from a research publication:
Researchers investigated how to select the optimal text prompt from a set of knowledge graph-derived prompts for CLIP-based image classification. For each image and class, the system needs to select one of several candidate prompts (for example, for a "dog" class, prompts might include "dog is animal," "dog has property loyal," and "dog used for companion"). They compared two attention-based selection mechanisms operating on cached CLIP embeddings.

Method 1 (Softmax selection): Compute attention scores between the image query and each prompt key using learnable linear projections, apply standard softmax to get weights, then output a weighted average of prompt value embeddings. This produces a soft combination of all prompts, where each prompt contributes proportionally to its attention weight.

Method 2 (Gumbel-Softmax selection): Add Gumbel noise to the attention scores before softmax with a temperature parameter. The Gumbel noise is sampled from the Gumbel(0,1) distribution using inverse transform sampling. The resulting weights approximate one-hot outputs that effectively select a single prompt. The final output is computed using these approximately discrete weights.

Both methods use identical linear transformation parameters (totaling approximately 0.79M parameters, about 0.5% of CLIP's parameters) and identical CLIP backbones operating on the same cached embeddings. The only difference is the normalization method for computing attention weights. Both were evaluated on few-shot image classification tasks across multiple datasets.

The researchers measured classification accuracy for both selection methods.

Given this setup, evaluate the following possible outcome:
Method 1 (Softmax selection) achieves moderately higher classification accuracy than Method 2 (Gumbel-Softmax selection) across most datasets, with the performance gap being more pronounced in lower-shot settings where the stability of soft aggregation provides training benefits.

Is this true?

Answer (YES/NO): NO